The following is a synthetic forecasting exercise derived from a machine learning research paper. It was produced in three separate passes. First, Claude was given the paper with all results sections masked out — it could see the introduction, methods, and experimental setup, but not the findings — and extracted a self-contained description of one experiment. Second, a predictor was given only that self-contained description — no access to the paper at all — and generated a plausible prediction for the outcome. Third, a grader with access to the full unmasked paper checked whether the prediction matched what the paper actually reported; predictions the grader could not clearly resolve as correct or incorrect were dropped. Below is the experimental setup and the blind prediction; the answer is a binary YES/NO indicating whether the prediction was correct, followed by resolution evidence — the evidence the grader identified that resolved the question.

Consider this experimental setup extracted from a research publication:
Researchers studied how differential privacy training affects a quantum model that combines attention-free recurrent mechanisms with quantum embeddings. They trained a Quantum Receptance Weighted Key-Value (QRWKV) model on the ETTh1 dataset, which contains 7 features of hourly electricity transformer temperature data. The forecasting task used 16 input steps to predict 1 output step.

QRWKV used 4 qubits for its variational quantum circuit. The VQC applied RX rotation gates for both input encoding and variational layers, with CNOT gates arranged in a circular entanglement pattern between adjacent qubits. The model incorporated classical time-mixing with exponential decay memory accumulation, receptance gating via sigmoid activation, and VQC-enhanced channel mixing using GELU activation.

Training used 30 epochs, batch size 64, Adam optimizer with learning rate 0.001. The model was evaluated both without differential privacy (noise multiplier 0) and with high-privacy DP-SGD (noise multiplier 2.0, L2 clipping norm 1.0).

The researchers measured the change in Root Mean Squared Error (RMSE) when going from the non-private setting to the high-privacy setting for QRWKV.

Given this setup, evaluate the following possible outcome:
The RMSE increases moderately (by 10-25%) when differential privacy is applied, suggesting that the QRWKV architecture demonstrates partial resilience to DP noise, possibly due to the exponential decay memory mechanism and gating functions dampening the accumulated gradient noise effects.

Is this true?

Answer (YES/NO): NO